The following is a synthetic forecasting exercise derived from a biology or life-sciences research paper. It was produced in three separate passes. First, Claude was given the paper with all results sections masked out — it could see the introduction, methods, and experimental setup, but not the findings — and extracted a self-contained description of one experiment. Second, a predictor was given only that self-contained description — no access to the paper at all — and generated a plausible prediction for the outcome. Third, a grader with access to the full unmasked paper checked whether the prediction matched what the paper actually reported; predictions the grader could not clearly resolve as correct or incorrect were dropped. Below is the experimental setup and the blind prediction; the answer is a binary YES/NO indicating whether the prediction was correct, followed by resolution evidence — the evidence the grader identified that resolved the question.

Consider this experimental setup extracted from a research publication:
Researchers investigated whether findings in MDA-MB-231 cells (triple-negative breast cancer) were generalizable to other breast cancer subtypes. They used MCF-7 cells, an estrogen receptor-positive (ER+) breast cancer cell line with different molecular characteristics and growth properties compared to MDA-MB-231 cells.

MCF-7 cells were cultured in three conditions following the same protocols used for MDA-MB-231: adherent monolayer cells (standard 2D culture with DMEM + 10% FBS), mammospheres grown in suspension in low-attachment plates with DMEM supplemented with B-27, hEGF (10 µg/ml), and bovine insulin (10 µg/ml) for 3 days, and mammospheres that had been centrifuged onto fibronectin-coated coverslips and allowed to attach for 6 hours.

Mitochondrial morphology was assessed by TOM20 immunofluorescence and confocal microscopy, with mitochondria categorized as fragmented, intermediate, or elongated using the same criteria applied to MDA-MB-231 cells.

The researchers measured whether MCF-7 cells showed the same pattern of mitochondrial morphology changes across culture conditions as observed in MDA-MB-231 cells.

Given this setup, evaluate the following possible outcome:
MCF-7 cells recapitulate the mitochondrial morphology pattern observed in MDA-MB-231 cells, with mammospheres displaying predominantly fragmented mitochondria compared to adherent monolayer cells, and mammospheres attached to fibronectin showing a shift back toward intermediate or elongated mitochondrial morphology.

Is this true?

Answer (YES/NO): NO